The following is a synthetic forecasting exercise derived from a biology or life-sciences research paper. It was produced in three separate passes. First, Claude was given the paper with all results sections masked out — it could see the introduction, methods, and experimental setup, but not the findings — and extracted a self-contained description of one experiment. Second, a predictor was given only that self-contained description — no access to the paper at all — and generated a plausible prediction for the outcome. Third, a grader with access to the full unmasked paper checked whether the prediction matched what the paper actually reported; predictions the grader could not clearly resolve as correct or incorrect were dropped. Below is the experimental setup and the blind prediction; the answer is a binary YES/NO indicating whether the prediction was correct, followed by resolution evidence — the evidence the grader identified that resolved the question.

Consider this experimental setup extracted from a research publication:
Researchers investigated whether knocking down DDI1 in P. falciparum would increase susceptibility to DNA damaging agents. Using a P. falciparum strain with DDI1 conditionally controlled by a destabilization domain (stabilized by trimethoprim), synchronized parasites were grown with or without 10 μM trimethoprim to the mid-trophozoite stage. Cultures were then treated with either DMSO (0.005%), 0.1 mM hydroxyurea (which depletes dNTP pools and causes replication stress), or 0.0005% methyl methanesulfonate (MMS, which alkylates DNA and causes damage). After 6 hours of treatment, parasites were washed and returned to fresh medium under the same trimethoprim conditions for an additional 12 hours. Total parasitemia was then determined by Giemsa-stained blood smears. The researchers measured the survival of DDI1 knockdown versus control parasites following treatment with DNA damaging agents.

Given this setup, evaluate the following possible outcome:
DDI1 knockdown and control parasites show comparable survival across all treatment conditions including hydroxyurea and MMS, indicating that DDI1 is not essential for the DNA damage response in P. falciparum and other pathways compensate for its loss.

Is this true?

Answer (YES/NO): NO